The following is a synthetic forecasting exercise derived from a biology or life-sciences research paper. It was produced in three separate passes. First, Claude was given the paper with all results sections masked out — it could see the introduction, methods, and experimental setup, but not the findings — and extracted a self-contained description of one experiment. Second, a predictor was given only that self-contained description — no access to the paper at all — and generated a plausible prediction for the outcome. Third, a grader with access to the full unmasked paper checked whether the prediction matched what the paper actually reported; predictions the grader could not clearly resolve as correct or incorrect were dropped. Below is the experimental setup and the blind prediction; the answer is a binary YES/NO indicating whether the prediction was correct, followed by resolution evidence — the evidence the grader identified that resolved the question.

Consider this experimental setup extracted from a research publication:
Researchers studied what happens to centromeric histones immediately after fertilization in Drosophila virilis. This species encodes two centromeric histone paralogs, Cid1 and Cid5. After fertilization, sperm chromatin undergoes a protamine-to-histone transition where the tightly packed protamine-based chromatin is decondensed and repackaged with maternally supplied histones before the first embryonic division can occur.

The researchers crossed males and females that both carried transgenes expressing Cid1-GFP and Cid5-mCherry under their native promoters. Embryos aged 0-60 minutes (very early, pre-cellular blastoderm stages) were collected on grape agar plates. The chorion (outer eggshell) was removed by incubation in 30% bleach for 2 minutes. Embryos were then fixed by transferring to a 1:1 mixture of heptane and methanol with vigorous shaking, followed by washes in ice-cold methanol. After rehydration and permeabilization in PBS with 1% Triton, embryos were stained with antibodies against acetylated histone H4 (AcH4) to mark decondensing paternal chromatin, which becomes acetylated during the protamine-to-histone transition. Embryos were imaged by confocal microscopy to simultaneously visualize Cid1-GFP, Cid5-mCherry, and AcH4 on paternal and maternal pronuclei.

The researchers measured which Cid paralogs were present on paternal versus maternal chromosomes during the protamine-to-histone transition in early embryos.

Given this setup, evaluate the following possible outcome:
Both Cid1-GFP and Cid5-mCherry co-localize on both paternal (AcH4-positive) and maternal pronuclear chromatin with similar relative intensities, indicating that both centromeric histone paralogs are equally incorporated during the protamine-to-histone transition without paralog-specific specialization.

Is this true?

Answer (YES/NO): NO